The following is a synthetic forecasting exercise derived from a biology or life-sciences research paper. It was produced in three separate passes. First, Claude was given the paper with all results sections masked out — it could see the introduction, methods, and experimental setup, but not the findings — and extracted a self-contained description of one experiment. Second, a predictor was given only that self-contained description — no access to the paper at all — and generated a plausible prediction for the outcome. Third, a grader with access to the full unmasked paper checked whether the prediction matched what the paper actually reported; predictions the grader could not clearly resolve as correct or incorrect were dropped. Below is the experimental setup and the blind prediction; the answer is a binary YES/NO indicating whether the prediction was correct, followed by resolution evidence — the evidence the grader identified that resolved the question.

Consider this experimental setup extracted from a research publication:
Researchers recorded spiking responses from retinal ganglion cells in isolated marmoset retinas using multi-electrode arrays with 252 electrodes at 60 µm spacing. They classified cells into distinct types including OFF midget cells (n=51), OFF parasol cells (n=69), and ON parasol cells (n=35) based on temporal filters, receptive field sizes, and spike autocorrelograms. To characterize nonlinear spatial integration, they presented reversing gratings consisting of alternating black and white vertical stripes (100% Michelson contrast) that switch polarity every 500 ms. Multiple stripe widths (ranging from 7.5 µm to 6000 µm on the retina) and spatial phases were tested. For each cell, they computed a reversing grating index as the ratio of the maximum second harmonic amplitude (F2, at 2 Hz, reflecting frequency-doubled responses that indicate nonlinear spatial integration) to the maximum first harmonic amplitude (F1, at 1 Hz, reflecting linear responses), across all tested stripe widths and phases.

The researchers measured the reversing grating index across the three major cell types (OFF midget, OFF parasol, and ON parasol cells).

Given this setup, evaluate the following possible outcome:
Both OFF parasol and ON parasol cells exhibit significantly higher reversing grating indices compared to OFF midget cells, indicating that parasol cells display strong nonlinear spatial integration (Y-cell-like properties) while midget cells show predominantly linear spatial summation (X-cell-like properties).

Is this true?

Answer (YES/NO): YES